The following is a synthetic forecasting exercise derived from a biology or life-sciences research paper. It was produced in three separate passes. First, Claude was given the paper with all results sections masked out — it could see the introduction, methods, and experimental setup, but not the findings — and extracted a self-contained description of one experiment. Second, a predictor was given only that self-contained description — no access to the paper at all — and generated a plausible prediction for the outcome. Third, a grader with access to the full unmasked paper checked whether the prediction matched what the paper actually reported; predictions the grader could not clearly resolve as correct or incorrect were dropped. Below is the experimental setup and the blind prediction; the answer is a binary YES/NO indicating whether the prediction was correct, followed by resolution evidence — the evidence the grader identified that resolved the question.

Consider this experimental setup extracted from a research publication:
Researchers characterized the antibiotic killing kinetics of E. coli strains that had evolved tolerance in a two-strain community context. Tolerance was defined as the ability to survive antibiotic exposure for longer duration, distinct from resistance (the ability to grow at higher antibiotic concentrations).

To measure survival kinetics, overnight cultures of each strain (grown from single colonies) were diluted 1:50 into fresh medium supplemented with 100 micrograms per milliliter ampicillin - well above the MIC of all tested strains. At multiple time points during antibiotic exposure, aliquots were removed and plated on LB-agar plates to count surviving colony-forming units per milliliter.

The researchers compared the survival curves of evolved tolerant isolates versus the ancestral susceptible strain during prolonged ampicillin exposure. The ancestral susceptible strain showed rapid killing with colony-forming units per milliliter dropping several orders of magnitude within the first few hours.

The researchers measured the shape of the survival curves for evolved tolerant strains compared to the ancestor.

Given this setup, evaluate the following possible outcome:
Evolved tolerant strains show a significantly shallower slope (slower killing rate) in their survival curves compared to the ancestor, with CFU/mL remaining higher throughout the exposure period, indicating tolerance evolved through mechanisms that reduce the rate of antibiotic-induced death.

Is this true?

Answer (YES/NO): YES